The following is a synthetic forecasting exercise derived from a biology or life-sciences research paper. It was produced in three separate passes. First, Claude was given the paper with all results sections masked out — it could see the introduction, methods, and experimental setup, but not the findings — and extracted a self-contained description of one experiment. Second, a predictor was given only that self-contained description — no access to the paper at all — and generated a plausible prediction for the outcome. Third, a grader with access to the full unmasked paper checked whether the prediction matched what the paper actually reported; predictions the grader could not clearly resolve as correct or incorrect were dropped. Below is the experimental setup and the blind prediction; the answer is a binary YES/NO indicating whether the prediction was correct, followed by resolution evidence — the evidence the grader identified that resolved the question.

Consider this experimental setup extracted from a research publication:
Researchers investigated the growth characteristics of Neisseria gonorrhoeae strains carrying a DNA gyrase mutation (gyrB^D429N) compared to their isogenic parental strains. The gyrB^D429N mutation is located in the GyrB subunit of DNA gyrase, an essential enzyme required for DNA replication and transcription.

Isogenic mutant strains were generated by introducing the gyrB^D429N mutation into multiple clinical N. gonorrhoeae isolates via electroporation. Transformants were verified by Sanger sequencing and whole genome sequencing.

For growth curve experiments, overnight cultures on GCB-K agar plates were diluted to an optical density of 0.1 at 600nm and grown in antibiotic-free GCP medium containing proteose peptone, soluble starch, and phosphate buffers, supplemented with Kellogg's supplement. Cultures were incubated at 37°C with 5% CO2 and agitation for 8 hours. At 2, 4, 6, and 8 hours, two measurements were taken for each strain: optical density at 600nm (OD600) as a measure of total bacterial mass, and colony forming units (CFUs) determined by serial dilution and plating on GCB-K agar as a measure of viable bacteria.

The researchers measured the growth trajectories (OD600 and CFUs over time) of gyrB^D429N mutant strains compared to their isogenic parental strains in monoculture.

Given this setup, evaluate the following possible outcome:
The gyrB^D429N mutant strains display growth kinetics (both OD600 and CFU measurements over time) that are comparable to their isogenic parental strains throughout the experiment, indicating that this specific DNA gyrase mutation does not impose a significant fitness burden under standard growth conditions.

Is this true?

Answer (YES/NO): NO